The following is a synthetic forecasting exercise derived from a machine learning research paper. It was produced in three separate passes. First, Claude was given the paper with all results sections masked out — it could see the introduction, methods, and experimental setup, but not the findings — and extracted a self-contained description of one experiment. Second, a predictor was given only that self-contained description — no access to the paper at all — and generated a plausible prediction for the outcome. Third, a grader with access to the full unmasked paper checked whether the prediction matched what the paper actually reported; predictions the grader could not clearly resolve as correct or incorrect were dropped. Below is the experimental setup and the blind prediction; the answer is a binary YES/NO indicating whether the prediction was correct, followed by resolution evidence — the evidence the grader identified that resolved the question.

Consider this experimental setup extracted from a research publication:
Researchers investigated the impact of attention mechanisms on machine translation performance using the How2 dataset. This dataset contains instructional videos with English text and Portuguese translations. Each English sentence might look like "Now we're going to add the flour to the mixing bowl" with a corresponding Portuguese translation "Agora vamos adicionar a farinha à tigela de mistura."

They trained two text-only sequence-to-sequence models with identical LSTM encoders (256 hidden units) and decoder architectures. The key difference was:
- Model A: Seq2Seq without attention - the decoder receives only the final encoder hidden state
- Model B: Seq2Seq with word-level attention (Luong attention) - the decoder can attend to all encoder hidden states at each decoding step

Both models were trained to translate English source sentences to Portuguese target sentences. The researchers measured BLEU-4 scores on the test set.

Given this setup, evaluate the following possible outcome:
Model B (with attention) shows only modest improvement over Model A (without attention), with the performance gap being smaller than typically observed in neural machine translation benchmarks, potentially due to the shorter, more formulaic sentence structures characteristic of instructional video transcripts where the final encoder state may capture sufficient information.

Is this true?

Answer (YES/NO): NO